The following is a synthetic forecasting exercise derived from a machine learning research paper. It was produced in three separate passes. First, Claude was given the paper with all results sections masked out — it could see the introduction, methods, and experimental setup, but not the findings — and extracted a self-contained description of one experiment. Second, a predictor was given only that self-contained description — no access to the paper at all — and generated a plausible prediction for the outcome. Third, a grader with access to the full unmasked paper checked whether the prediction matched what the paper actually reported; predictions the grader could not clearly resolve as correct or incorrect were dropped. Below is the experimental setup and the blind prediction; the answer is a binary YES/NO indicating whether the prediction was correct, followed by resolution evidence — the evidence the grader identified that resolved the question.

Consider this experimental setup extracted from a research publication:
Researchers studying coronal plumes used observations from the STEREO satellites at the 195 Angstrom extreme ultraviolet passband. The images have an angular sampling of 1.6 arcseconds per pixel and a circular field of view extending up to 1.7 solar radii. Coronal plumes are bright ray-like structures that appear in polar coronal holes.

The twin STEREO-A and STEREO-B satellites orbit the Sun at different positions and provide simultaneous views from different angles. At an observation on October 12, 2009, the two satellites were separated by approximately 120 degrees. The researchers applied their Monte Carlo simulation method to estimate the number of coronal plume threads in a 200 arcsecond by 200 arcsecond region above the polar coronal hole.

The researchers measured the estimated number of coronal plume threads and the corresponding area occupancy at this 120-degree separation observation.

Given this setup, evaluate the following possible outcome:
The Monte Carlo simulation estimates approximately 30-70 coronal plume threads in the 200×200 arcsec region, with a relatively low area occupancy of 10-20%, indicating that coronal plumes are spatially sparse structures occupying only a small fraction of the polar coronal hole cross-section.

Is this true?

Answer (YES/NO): NO